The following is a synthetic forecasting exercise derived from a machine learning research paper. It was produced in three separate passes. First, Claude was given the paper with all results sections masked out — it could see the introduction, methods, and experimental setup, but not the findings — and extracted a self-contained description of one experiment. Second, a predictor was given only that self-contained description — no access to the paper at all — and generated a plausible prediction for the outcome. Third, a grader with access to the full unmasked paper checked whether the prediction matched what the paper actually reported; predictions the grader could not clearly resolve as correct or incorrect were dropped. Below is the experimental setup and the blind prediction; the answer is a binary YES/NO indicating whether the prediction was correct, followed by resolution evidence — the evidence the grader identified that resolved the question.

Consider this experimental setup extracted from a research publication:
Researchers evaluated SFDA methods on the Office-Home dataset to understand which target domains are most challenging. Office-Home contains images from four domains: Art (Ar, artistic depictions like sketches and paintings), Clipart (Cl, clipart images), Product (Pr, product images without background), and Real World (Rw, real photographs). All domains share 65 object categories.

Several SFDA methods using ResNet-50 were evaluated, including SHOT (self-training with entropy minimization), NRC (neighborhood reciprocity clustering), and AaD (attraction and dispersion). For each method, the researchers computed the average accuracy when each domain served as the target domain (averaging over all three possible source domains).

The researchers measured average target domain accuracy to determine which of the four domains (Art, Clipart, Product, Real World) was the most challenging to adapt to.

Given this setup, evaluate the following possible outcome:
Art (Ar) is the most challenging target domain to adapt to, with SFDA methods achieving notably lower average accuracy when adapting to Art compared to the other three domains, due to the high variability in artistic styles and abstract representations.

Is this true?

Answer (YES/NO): NO